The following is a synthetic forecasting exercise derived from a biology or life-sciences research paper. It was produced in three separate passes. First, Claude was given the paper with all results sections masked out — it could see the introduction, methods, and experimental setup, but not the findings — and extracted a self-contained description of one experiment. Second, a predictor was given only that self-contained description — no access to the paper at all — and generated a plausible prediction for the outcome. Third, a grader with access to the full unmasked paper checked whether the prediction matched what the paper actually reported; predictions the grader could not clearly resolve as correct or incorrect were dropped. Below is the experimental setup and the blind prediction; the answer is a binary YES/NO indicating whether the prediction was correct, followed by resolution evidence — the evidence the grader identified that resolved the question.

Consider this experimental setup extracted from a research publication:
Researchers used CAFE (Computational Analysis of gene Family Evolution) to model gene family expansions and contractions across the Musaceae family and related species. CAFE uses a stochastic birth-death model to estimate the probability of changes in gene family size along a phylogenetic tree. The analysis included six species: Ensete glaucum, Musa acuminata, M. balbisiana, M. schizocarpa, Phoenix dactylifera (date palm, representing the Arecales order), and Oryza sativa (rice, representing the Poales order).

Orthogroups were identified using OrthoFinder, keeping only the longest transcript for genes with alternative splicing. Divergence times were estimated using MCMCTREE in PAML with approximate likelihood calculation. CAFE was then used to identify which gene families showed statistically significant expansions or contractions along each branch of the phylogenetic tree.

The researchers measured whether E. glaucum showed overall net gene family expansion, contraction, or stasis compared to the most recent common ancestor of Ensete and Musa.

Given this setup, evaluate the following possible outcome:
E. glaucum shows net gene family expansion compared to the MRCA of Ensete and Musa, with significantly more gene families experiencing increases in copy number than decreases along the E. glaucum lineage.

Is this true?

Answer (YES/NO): YES